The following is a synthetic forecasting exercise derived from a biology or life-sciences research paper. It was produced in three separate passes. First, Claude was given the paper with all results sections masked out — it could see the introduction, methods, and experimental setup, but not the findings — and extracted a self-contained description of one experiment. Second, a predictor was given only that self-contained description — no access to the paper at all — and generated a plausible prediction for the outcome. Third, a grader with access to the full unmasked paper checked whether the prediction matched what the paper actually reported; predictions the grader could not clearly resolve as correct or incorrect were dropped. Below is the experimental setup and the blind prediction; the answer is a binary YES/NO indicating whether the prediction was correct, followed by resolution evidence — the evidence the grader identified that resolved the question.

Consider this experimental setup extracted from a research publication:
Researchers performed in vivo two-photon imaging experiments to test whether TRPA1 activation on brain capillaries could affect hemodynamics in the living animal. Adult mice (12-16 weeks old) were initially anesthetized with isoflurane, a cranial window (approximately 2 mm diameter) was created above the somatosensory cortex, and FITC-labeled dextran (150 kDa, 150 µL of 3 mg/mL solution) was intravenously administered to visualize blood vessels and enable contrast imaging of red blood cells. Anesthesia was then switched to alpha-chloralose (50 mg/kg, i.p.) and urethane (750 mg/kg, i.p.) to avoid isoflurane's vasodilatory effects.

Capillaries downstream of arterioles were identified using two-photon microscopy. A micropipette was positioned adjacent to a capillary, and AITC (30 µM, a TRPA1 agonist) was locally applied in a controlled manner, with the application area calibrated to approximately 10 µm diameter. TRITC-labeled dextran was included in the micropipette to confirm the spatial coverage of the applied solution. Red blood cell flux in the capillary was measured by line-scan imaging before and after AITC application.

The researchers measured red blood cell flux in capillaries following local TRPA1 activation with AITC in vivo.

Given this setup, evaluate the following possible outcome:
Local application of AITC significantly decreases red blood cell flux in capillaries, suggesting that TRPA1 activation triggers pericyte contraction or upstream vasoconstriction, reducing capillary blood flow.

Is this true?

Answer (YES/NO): NO